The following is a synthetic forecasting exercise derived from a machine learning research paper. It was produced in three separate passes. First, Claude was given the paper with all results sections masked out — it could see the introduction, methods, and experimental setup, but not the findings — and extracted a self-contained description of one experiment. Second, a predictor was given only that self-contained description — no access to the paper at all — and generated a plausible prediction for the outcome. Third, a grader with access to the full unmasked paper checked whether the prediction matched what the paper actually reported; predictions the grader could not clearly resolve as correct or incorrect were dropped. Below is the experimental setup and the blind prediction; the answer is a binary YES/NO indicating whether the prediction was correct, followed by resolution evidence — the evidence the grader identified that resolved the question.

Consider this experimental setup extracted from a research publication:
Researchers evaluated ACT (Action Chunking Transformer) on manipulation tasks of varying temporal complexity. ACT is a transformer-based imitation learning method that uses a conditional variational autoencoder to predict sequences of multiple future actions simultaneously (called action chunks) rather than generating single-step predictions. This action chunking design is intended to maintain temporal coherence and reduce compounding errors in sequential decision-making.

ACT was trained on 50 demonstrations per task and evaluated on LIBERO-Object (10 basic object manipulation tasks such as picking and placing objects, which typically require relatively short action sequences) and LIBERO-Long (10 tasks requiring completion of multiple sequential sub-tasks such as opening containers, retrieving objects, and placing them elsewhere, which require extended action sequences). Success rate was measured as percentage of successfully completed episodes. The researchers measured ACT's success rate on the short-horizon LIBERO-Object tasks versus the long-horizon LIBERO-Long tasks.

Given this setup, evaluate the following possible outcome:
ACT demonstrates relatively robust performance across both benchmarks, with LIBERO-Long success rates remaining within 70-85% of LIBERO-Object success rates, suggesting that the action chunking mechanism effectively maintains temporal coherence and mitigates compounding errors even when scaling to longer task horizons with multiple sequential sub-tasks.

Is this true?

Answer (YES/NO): NO